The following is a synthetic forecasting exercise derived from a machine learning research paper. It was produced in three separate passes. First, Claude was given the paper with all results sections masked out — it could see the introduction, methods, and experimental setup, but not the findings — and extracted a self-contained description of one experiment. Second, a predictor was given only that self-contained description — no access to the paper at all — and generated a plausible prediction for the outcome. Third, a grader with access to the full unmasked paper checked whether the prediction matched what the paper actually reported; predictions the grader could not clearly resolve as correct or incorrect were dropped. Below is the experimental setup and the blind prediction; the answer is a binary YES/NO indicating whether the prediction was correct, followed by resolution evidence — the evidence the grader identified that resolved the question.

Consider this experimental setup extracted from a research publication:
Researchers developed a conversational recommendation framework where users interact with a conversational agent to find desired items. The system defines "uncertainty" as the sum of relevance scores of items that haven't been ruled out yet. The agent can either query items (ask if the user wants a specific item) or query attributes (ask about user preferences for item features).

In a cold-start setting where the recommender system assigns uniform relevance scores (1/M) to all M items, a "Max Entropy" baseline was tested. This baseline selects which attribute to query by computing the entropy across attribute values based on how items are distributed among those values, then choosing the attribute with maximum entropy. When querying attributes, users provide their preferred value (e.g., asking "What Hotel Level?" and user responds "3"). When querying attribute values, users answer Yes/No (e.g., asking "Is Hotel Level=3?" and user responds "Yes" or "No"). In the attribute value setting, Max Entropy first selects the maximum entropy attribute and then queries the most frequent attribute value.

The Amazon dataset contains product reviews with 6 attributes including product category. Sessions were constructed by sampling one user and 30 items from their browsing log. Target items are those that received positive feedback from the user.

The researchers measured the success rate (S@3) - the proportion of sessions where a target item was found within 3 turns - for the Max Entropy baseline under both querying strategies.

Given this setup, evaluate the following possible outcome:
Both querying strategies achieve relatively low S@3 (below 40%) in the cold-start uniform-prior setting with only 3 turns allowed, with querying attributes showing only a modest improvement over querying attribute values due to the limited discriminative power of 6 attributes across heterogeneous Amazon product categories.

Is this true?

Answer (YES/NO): NO